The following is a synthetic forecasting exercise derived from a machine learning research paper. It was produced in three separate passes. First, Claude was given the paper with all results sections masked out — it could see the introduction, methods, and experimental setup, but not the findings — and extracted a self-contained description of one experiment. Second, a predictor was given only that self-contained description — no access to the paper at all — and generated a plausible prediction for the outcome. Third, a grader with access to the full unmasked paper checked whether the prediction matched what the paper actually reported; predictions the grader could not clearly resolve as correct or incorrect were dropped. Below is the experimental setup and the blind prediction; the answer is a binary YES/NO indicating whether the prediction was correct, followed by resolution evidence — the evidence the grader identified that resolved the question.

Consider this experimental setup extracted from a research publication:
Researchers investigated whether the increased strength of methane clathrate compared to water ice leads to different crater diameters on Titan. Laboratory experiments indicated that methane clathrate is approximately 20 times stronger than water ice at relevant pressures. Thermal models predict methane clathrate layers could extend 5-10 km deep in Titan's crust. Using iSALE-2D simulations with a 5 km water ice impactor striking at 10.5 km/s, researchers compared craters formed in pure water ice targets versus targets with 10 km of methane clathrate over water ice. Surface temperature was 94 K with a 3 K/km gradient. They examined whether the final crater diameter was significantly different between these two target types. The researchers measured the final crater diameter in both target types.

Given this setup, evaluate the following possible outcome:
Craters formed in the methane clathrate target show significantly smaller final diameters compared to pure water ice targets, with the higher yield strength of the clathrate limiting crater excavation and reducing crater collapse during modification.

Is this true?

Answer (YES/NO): NO